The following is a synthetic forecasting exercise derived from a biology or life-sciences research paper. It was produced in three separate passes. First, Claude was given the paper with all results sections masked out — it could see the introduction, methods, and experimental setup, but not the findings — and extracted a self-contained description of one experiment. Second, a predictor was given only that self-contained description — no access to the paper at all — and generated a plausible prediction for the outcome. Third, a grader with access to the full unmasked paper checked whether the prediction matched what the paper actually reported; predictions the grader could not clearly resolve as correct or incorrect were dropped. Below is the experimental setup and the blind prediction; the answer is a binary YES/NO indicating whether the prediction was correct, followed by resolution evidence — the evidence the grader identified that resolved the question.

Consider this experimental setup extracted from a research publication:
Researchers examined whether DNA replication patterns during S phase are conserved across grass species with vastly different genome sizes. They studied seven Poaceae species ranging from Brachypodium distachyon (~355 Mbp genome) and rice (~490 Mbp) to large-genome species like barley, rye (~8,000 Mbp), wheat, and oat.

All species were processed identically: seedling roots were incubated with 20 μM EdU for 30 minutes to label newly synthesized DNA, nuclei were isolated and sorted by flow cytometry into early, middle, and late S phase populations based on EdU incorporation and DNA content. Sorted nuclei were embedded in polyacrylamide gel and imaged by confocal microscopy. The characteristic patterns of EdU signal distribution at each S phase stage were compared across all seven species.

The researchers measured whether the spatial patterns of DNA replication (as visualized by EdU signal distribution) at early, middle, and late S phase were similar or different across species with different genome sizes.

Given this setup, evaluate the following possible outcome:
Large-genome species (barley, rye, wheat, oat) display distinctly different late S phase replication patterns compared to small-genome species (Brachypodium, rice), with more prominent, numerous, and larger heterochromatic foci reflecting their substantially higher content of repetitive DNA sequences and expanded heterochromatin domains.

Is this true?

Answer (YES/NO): NO